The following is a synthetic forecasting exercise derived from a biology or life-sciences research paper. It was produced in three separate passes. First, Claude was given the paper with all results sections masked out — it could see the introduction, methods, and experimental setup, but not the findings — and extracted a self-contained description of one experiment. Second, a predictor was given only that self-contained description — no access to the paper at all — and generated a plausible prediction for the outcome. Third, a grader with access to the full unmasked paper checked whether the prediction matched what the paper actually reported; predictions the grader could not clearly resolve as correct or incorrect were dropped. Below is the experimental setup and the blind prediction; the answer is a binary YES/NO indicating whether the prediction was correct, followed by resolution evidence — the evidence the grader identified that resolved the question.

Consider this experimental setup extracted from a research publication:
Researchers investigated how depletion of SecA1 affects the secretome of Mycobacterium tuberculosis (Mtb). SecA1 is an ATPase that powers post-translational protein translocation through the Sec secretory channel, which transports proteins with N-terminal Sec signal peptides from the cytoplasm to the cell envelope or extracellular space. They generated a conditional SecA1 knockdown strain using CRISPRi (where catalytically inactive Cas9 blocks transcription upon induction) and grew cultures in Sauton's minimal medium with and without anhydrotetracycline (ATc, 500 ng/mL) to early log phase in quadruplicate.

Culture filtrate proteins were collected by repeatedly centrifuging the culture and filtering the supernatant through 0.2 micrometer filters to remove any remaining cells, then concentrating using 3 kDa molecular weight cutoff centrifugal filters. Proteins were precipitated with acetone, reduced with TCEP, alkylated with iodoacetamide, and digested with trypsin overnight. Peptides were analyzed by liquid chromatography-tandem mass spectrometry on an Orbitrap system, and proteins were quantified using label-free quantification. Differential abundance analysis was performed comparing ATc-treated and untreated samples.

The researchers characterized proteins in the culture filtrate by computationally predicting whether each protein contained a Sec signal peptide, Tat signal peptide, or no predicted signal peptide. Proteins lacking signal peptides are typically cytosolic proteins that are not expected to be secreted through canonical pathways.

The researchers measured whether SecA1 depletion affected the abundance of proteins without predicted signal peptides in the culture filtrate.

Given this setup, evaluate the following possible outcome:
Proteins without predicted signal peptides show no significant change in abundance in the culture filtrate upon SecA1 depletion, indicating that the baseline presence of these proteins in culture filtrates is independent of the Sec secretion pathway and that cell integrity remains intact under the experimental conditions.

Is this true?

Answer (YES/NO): NO